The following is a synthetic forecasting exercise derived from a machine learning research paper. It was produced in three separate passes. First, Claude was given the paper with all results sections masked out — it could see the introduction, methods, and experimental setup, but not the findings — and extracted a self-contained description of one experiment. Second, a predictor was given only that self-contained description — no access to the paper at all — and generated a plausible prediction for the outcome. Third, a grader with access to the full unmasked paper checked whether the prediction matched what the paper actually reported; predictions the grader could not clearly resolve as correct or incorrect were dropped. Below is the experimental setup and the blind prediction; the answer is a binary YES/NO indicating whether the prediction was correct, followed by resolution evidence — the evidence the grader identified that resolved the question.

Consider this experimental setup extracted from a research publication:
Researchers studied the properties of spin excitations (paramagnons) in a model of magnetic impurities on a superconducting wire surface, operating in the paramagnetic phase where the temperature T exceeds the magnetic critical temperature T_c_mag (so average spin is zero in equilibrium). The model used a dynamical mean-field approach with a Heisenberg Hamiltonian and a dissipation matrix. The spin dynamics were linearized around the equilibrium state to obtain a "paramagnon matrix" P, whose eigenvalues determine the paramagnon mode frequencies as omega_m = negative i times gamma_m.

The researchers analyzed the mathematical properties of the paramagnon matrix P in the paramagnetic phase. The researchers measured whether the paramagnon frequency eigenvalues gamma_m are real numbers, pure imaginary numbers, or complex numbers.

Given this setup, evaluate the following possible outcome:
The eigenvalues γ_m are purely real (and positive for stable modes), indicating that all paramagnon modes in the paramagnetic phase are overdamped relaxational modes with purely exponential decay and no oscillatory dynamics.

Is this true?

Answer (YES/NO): YES